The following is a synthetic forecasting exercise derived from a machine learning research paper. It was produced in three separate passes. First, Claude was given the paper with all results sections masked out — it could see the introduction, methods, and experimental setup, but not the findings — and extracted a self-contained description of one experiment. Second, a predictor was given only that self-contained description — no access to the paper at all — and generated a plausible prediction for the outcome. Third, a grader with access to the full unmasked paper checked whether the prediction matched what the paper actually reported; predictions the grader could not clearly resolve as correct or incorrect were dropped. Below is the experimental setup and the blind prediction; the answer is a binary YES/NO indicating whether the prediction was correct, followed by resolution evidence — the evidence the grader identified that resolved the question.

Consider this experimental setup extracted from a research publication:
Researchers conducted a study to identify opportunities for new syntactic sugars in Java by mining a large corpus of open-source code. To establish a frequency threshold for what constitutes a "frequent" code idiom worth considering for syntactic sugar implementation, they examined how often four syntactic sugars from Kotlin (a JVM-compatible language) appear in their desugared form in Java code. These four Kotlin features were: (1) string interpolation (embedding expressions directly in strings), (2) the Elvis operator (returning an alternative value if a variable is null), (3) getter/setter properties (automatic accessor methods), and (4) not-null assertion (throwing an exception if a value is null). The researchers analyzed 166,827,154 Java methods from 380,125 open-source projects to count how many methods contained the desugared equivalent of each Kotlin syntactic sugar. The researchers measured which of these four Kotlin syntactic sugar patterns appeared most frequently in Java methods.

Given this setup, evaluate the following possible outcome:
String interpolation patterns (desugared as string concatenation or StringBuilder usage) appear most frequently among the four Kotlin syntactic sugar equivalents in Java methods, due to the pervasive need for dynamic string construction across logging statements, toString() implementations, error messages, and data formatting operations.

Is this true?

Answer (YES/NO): NO